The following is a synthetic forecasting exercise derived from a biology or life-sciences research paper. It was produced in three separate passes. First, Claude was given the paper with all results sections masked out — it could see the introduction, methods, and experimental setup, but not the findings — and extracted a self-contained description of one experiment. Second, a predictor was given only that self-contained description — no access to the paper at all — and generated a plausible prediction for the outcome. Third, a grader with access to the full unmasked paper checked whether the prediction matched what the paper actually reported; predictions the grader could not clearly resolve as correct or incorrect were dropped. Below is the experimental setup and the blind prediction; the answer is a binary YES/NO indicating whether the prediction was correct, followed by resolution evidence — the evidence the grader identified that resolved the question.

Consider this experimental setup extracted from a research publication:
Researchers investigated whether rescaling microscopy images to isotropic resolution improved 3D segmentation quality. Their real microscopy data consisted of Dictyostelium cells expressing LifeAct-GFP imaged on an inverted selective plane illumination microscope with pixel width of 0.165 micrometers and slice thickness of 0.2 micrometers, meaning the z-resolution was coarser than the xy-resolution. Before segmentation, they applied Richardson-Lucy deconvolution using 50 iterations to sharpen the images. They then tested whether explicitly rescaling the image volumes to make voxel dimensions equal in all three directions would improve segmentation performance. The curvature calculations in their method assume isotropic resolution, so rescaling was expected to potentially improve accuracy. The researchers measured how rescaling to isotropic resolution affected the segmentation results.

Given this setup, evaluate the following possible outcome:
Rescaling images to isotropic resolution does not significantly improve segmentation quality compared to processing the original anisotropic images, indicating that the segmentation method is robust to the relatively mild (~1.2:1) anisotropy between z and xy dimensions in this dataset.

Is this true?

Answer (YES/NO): YES